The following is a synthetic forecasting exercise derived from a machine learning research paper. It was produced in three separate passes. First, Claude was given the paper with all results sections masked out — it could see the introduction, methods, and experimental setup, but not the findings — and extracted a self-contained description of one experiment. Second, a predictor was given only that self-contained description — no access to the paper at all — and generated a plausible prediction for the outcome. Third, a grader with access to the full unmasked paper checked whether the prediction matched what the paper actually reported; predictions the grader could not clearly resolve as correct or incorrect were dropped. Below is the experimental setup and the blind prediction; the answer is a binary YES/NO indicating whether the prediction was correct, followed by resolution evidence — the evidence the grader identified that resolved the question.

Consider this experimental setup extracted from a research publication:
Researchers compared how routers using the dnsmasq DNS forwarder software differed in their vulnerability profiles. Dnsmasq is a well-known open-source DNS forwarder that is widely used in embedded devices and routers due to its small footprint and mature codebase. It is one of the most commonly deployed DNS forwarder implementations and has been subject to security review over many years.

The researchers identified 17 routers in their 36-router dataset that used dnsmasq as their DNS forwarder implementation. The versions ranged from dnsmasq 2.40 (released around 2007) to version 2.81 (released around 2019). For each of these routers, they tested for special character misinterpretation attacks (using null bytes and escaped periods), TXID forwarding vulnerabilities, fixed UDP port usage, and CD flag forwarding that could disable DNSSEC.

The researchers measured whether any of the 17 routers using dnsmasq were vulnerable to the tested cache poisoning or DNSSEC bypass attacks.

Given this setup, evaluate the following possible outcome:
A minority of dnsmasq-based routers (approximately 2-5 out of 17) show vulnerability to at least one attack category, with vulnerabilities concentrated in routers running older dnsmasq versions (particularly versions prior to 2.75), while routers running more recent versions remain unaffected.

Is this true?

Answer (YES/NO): NO